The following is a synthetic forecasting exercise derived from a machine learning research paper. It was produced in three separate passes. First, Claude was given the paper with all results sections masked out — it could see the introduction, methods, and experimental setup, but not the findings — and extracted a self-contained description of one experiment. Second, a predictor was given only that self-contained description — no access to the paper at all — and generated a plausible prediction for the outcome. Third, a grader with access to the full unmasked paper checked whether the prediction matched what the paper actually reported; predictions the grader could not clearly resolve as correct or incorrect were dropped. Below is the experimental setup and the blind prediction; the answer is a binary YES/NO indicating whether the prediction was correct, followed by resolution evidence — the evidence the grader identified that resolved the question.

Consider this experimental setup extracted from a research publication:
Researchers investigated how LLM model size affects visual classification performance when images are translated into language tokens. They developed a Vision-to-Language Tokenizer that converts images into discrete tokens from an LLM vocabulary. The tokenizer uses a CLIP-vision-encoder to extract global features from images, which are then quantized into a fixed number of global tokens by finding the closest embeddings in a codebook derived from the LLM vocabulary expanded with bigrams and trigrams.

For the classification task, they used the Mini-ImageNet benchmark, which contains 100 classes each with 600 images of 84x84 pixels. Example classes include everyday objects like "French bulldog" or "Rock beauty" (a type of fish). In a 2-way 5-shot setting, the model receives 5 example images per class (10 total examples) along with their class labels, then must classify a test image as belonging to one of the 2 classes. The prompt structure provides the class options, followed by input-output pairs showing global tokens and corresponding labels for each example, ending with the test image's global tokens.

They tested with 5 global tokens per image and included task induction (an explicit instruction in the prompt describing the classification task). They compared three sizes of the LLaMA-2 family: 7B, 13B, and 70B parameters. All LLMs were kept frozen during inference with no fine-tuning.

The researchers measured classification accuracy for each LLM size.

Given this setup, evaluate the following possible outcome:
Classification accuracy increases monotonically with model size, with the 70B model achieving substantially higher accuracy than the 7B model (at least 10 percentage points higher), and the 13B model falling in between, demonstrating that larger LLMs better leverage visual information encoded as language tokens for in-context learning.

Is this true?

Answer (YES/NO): NO